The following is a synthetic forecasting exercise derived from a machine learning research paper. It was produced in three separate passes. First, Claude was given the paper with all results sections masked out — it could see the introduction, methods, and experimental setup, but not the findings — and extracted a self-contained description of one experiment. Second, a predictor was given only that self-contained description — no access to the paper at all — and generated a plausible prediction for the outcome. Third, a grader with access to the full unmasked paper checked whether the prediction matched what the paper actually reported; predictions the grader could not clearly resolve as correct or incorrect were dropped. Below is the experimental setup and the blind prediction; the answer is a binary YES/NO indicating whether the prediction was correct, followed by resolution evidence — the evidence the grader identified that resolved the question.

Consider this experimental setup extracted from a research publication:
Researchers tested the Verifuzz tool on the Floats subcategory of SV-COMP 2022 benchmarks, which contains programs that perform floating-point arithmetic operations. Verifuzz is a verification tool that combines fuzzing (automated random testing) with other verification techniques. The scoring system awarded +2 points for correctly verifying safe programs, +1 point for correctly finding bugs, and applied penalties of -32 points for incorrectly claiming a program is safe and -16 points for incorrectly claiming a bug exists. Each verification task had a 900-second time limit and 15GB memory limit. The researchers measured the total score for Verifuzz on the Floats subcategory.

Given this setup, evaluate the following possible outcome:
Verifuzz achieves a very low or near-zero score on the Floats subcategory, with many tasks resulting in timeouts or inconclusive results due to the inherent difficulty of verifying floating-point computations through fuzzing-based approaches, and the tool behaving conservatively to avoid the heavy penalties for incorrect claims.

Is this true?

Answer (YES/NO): NO